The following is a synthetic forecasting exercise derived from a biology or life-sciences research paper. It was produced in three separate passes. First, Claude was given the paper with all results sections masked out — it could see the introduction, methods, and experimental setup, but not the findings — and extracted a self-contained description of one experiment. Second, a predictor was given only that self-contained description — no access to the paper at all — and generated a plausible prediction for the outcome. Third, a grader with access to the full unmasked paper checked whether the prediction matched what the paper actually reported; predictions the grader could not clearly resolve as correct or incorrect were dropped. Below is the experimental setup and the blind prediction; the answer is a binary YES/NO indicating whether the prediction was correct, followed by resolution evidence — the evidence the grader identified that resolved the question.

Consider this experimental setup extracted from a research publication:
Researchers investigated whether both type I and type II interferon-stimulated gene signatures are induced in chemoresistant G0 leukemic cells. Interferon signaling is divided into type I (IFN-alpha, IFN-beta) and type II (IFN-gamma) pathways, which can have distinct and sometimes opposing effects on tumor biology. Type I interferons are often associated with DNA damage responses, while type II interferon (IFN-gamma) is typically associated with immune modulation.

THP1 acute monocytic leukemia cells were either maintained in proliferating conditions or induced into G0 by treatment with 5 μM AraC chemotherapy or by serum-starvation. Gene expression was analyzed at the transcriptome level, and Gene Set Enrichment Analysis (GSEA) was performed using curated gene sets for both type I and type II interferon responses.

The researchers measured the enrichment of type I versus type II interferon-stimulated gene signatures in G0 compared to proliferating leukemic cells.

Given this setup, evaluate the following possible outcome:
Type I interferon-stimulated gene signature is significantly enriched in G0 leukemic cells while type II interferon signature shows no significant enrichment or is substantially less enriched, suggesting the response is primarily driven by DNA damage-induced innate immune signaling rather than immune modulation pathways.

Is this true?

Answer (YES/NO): NO